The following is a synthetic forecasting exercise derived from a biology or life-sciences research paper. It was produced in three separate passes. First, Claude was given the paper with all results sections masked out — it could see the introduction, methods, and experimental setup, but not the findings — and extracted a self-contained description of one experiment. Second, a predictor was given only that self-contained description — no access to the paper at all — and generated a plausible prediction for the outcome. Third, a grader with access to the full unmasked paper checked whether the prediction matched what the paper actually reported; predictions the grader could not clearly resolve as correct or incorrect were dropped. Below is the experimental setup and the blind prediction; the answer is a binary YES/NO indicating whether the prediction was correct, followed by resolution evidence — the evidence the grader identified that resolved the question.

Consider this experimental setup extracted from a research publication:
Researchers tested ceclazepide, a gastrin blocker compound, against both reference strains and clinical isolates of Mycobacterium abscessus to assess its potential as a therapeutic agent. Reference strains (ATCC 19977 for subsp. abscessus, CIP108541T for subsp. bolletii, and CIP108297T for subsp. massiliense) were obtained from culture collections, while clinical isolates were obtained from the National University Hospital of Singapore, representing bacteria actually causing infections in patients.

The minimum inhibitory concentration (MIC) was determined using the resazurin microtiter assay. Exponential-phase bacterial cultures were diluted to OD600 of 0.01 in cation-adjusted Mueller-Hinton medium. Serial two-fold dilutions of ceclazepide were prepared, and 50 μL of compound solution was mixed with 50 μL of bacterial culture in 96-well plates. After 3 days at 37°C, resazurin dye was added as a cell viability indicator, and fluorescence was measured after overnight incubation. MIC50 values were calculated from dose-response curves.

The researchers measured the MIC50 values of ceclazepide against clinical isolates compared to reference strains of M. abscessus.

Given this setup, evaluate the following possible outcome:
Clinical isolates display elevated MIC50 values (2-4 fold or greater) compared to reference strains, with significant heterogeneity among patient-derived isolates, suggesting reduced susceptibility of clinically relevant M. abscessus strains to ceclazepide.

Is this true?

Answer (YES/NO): NO